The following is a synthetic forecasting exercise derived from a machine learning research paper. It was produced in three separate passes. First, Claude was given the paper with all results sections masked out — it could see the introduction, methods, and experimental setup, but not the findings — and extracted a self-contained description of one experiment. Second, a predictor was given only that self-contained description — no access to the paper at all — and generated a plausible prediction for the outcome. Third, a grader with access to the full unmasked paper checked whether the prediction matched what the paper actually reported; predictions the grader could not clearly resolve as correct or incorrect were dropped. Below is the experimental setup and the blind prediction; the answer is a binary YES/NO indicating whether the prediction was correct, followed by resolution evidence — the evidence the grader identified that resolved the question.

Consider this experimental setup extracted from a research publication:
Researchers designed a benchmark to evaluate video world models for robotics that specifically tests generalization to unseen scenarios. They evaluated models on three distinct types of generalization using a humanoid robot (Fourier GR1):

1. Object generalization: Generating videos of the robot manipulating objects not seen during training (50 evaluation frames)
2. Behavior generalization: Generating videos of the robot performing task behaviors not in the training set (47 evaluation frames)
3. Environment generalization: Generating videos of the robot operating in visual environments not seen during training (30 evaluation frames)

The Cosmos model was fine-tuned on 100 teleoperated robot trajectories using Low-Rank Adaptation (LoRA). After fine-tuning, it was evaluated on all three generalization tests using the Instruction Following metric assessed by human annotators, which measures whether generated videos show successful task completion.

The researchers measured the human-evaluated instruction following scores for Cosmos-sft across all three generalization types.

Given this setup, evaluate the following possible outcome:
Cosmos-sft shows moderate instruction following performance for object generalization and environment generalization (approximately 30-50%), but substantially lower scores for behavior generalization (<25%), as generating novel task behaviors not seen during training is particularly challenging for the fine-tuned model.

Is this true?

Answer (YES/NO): NO